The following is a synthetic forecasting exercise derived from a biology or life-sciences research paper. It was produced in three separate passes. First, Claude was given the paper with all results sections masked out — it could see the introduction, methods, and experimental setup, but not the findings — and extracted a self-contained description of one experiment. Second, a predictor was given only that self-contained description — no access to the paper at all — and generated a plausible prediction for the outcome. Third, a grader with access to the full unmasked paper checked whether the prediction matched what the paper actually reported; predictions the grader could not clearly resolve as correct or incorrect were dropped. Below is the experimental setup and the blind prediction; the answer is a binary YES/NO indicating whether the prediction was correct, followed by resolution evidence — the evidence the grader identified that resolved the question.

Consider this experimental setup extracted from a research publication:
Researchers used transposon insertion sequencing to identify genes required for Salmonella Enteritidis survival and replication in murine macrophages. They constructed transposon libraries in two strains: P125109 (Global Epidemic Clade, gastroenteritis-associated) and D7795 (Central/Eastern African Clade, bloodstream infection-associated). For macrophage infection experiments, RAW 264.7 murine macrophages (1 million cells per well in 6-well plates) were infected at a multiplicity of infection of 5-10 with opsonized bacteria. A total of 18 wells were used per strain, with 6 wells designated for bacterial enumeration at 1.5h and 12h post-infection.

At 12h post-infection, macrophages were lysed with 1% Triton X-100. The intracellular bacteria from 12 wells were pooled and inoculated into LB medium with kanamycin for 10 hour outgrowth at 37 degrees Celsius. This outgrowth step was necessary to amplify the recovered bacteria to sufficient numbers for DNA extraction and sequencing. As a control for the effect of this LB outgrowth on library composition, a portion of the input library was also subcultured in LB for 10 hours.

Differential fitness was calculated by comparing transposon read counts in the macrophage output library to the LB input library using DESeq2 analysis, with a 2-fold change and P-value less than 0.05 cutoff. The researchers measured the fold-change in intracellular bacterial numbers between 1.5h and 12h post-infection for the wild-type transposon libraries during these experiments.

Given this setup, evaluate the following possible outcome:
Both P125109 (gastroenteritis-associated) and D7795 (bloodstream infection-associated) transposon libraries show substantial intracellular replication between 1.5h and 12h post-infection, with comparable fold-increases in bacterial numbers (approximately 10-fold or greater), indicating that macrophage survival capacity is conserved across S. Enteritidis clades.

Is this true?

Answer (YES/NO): NO